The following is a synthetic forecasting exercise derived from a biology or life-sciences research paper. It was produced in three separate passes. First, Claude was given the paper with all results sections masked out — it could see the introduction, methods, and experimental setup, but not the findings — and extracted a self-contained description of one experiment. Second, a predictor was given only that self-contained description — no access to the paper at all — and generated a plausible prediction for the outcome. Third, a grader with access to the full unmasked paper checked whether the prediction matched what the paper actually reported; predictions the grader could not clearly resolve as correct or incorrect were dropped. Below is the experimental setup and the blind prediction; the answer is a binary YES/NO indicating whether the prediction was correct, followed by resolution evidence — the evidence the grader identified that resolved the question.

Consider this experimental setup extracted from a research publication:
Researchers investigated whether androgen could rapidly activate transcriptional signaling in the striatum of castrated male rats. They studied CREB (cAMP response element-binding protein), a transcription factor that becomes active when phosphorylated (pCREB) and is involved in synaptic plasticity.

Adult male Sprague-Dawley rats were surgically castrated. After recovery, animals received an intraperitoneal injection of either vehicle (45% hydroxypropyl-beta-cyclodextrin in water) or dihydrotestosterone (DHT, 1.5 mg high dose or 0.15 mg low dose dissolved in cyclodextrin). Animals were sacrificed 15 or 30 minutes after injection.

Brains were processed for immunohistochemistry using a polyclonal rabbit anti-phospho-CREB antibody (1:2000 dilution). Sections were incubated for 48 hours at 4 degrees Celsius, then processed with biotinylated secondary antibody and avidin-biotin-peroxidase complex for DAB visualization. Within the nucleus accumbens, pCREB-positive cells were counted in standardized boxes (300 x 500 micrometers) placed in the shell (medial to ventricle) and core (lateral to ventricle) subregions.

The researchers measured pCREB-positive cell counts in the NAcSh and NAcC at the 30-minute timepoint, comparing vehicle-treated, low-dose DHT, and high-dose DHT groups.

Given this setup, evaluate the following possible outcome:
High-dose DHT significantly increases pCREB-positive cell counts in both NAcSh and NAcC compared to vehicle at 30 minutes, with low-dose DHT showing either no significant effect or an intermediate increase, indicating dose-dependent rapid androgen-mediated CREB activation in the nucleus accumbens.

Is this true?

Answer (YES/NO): NO